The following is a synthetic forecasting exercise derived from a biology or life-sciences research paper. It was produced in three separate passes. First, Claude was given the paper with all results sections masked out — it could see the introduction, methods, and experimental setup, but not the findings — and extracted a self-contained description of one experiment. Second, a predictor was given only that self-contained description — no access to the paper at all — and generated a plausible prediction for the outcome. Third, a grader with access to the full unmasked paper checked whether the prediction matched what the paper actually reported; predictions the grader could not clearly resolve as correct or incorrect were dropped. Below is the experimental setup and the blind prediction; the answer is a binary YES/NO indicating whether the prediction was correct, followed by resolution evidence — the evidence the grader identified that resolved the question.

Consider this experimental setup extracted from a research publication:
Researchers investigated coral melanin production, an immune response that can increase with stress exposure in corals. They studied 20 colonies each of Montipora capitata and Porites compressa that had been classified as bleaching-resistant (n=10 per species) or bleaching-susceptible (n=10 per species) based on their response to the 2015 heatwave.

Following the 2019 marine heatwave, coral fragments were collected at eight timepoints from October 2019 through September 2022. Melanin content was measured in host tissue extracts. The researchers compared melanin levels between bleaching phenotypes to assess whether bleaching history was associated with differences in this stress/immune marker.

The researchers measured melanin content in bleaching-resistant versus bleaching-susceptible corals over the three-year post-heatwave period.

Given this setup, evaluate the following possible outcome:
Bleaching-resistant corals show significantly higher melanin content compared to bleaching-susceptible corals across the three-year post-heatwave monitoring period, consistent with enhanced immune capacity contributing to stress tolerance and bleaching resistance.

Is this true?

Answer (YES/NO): NO